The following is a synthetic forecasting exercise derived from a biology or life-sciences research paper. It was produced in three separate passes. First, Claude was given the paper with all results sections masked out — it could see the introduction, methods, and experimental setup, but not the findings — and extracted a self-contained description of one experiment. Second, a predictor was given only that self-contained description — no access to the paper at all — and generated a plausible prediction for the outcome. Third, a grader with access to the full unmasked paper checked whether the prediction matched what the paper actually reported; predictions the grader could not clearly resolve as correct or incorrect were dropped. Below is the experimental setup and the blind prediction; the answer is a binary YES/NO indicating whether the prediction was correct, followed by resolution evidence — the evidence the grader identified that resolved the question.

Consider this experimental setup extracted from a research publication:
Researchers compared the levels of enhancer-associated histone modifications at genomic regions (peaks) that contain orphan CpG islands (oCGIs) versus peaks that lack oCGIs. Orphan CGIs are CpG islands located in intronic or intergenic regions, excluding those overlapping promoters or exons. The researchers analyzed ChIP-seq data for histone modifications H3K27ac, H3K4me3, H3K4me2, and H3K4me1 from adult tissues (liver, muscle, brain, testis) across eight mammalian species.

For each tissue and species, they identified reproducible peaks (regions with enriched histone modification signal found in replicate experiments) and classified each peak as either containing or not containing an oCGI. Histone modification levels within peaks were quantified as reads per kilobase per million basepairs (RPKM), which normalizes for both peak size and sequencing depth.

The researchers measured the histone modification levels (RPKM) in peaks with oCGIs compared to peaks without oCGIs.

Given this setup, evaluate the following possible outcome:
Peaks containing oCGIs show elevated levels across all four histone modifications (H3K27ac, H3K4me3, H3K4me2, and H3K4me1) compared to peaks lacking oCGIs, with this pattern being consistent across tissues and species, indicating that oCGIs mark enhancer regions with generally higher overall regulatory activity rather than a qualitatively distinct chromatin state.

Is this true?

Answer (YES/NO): YES